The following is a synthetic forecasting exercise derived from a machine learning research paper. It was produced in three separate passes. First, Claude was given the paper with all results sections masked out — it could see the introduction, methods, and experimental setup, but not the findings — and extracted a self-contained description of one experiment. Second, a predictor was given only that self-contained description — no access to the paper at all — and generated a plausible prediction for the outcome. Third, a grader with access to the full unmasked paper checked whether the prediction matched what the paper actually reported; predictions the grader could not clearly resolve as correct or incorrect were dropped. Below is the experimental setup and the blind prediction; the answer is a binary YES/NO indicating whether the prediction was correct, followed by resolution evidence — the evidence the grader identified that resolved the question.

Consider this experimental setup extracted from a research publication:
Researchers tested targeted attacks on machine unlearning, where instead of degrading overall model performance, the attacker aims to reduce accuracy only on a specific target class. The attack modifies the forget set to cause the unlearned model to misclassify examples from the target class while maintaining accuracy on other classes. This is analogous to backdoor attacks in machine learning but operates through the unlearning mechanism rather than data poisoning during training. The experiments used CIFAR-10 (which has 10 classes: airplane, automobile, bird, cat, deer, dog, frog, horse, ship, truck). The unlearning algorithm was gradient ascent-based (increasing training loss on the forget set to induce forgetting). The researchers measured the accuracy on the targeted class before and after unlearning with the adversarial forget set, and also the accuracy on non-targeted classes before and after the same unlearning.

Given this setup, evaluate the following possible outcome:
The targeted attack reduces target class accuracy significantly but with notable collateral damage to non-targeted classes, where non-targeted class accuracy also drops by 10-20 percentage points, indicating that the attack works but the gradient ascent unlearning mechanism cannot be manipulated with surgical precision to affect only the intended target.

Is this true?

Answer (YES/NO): NO